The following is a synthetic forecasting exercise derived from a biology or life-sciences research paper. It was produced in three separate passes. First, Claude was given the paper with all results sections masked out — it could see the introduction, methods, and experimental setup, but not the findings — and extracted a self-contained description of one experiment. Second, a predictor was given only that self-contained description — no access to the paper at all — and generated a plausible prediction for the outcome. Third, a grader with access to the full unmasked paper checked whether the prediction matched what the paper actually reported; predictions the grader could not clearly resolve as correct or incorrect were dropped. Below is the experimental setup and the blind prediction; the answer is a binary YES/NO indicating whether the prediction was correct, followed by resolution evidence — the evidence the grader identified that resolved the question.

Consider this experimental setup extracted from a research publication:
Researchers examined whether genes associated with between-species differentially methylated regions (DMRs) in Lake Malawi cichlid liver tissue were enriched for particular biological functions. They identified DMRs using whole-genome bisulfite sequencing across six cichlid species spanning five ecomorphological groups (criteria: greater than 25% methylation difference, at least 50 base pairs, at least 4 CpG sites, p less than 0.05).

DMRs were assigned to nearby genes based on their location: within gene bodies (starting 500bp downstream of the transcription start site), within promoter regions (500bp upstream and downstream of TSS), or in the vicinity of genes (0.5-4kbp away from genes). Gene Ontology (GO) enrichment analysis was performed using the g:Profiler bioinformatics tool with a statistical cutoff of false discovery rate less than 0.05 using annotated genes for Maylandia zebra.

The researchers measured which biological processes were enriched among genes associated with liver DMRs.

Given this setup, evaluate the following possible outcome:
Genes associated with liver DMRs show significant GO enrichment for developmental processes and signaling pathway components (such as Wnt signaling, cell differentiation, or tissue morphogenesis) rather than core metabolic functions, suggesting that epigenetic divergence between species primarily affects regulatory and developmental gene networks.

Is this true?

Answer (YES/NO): NO